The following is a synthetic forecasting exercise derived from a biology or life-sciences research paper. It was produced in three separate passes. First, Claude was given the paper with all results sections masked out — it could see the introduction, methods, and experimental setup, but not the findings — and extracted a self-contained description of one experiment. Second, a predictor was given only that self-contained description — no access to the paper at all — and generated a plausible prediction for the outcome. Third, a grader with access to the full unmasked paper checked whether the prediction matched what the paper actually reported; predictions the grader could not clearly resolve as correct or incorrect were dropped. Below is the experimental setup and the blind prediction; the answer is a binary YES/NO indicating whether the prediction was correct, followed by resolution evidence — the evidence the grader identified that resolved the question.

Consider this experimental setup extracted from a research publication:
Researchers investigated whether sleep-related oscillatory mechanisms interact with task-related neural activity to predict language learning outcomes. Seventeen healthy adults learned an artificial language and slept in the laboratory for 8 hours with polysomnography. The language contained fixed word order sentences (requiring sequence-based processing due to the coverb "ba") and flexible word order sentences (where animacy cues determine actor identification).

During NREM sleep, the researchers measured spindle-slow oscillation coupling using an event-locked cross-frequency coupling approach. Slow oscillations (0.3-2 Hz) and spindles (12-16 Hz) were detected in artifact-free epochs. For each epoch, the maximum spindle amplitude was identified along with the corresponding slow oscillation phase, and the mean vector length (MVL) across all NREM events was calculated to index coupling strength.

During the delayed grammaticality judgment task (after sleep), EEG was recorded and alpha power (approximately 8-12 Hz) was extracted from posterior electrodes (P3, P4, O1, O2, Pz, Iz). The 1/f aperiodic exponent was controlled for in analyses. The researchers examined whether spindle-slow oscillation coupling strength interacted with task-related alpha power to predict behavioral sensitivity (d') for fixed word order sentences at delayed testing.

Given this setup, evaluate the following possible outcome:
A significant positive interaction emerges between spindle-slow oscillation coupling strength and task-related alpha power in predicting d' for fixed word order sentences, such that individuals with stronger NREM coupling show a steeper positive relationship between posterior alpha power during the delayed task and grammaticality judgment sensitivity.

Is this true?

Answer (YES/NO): NO